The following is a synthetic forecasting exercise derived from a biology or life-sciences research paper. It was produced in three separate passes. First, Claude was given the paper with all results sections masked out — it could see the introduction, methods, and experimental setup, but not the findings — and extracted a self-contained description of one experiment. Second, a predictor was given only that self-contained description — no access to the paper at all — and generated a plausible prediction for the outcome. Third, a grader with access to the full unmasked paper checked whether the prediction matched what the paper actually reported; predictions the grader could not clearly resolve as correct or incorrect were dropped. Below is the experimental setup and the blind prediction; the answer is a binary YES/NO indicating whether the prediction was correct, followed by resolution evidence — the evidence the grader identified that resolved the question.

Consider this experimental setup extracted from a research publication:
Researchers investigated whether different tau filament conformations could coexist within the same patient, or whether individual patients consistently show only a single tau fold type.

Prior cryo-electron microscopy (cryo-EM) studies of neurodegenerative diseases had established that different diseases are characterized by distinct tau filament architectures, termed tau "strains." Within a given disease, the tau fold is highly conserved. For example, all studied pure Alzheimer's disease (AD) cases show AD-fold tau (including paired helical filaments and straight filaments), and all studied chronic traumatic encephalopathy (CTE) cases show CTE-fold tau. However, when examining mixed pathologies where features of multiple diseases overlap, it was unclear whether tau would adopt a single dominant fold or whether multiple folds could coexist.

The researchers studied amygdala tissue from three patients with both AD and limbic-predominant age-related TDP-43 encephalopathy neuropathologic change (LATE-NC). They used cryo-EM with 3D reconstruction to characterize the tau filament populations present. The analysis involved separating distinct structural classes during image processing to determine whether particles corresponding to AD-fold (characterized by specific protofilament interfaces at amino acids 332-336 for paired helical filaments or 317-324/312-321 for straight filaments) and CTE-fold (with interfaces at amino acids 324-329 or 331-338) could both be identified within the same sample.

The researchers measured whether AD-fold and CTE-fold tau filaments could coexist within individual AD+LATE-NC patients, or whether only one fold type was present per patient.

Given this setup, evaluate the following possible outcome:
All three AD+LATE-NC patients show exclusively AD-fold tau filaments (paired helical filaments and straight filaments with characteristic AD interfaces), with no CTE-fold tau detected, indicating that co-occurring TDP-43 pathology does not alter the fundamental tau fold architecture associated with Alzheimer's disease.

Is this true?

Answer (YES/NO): NO